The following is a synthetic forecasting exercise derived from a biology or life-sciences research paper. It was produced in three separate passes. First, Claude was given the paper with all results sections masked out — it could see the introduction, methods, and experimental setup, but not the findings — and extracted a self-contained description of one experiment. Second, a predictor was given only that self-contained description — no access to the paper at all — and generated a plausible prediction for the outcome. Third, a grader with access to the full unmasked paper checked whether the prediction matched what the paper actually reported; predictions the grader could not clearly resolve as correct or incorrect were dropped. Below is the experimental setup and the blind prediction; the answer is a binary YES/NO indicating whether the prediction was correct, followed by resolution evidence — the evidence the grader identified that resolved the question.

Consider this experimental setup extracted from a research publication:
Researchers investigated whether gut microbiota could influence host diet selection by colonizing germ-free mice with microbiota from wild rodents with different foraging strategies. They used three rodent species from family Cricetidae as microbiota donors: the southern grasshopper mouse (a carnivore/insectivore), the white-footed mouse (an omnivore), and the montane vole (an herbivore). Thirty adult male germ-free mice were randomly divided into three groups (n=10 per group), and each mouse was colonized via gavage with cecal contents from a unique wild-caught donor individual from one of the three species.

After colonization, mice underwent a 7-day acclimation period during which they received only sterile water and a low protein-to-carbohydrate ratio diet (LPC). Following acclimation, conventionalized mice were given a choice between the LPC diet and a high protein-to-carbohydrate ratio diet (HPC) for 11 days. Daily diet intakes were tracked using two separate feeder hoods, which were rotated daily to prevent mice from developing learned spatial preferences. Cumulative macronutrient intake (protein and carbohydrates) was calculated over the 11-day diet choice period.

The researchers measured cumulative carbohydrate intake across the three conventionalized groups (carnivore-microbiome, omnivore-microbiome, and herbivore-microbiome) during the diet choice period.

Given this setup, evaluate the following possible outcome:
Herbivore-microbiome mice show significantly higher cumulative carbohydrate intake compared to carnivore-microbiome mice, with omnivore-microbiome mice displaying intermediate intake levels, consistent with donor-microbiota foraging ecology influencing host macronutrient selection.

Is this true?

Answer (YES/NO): NO